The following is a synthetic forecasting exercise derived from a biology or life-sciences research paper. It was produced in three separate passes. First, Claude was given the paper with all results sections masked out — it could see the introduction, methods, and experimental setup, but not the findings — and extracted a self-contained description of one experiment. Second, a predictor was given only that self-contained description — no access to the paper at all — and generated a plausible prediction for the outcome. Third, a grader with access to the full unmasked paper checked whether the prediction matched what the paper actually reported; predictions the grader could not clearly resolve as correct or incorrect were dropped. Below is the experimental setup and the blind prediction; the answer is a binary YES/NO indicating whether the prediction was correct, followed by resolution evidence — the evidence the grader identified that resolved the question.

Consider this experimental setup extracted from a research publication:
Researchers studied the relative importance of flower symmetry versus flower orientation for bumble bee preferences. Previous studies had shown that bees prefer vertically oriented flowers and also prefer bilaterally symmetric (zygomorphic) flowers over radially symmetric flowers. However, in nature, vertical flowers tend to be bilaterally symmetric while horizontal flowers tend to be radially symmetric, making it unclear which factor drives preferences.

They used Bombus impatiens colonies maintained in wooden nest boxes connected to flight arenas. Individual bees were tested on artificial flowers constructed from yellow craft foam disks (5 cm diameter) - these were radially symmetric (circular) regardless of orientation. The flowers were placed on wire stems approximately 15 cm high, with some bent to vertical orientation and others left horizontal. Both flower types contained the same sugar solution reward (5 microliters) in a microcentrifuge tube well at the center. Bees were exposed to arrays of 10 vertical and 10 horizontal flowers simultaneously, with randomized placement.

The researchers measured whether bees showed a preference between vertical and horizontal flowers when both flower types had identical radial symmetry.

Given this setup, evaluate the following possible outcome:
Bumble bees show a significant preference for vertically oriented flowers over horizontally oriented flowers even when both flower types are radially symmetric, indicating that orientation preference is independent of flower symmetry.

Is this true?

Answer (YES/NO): NO